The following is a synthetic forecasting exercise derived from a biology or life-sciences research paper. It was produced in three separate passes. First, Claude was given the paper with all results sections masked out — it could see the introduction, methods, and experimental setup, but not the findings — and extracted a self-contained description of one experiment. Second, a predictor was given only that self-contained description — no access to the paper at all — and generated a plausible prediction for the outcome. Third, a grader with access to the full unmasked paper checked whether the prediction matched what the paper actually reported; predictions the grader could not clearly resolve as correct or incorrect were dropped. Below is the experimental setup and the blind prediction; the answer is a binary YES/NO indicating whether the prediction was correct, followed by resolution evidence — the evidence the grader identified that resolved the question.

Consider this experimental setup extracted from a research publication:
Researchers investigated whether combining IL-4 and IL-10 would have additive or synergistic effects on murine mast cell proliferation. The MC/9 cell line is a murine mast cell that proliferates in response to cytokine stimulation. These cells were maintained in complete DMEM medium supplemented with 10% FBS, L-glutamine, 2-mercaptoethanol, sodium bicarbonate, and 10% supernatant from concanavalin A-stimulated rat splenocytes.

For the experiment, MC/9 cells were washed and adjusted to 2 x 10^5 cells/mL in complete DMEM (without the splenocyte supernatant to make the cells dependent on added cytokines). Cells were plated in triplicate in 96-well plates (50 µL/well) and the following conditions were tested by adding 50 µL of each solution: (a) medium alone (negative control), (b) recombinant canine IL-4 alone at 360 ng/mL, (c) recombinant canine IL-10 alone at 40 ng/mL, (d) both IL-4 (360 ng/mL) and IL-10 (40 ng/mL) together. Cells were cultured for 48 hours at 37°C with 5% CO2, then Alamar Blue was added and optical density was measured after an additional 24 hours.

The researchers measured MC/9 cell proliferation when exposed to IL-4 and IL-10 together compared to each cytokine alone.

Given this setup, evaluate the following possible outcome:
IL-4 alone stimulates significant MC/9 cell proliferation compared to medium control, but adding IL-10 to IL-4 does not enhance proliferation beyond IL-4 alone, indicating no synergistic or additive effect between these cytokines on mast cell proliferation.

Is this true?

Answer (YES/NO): NO